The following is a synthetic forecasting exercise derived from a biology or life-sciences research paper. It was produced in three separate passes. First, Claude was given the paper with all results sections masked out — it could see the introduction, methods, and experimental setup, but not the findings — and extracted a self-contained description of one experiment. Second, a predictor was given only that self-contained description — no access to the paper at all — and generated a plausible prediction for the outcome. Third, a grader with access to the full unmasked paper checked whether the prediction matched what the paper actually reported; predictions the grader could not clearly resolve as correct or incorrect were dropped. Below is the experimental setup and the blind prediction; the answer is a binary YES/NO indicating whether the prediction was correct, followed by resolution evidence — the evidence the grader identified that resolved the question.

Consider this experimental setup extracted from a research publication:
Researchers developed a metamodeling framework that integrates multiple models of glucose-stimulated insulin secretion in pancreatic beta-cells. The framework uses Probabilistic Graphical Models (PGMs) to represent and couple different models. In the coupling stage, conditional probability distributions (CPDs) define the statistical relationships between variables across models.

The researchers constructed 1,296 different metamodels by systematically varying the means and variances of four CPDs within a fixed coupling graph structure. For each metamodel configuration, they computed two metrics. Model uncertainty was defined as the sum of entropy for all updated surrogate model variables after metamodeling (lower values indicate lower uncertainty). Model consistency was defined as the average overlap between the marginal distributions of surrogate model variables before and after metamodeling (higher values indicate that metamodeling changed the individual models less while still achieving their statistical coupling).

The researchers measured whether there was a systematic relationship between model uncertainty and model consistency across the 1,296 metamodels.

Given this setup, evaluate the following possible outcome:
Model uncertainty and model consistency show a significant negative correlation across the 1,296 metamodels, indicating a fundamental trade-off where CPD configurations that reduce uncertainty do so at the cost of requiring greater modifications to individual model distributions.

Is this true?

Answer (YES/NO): YES